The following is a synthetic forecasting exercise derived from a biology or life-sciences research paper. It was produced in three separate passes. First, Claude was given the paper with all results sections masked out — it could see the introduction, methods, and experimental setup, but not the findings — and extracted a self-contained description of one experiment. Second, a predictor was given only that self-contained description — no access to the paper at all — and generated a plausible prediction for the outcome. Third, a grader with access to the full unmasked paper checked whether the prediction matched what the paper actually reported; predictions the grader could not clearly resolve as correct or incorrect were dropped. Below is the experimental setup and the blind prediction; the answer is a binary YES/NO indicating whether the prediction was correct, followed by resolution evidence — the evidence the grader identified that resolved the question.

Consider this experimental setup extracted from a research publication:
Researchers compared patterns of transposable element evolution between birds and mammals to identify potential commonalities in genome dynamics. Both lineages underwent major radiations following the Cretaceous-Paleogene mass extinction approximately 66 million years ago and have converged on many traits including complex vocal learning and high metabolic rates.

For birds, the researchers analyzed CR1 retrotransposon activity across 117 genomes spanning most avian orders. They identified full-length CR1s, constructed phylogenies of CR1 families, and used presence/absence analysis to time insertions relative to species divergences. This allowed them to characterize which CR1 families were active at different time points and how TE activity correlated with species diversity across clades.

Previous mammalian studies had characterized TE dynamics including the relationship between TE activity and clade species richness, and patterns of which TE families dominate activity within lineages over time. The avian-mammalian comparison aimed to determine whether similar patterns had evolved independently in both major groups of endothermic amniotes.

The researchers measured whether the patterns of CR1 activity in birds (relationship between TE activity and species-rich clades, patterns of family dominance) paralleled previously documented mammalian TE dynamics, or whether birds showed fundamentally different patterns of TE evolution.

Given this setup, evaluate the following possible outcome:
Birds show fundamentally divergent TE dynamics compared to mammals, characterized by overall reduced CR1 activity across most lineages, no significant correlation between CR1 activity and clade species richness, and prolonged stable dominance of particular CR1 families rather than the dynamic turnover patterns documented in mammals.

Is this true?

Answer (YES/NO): NO